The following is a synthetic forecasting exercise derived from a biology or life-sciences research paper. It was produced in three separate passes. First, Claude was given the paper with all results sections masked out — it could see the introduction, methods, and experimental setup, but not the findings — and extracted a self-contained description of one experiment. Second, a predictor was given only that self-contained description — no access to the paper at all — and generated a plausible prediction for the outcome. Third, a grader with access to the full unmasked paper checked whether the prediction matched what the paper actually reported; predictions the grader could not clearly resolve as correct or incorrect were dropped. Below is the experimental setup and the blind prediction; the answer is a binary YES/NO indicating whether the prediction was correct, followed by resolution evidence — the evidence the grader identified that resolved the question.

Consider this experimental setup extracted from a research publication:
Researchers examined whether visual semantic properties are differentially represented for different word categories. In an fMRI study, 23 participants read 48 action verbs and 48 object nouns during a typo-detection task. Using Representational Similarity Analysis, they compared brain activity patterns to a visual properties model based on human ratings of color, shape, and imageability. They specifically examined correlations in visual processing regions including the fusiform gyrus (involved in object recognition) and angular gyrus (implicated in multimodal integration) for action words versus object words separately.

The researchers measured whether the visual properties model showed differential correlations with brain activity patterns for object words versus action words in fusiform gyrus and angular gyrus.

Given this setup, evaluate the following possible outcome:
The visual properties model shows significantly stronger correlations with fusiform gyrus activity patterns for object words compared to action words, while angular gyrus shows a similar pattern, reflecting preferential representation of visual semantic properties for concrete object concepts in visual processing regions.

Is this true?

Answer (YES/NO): YES